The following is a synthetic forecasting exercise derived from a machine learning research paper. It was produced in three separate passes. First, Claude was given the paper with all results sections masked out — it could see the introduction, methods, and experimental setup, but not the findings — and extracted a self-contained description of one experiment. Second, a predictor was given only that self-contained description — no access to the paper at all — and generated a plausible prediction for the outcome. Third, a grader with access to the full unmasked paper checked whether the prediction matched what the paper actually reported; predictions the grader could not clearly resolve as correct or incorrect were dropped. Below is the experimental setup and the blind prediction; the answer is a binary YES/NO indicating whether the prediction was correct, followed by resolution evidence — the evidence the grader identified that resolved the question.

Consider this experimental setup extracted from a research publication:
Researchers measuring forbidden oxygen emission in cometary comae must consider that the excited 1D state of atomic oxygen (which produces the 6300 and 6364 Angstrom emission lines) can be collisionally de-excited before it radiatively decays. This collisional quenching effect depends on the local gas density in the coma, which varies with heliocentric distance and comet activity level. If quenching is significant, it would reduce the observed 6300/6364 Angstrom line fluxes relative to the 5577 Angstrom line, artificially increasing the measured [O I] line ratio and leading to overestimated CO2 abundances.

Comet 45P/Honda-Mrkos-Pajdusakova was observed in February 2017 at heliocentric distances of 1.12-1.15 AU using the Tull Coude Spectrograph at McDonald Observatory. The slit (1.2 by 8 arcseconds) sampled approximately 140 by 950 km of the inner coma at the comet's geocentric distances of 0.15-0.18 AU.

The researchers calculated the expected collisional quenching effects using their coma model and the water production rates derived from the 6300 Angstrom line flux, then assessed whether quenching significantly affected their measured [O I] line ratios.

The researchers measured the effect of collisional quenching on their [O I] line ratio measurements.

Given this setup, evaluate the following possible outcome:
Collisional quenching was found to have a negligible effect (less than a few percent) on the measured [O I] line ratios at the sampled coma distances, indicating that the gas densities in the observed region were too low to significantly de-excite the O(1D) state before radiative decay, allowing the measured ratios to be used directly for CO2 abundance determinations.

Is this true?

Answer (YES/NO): YES